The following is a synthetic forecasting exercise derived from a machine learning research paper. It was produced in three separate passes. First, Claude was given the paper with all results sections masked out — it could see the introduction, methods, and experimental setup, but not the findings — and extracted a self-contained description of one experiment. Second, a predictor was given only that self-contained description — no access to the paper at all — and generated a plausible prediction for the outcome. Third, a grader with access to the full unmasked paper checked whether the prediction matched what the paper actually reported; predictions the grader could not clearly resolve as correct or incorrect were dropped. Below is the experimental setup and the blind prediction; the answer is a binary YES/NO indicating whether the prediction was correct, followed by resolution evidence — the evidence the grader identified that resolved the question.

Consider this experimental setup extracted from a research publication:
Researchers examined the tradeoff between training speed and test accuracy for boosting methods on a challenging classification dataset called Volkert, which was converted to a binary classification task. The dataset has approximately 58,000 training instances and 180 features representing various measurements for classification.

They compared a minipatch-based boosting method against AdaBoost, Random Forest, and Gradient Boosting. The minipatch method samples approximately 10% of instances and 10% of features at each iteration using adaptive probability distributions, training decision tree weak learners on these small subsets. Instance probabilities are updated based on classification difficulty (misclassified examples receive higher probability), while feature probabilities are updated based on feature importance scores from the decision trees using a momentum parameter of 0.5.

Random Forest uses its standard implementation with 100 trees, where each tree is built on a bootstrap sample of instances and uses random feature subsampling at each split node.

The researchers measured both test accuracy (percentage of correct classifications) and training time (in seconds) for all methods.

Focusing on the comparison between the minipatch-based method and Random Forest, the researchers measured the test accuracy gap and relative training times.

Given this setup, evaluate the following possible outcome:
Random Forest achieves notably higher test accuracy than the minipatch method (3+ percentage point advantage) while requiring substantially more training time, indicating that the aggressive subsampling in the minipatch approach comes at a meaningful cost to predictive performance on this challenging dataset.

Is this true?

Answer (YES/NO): YES